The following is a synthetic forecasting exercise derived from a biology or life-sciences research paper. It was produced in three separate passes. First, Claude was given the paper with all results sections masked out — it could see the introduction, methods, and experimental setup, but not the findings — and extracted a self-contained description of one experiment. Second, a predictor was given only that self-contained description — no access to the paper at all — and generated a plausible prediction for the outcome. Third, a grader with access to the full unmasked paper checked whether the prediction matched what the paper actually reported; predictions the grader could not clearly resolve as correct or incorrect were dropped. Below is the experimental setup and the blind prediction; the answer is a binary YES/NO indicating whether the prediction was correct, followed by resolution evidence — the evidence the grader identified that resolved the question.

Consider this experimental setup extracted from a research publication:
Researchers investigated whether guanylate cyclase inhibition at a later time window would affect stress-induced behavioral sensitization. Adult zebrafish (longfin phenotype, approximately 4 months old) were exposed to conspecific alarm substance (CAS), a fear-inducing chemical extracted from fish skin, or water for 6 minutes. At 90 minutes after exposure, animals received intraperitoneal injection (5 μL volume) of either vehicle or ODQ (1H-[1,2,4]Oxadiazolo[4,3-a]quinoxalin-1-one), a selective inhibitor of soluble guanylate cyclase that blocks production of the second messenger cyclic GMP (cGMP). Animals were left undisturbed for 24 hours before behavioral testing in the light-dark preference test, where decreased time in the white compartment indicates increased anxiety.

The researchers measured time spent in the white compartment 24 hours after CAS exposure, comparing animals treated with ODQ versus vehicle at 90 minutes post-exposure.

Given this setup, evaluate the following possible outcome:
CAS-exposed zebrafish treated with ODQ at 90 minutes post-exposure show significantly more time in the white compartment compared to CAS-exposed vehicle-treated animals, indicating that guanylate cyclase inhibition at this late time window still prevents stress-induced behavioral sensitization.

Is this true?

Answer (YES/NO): YES